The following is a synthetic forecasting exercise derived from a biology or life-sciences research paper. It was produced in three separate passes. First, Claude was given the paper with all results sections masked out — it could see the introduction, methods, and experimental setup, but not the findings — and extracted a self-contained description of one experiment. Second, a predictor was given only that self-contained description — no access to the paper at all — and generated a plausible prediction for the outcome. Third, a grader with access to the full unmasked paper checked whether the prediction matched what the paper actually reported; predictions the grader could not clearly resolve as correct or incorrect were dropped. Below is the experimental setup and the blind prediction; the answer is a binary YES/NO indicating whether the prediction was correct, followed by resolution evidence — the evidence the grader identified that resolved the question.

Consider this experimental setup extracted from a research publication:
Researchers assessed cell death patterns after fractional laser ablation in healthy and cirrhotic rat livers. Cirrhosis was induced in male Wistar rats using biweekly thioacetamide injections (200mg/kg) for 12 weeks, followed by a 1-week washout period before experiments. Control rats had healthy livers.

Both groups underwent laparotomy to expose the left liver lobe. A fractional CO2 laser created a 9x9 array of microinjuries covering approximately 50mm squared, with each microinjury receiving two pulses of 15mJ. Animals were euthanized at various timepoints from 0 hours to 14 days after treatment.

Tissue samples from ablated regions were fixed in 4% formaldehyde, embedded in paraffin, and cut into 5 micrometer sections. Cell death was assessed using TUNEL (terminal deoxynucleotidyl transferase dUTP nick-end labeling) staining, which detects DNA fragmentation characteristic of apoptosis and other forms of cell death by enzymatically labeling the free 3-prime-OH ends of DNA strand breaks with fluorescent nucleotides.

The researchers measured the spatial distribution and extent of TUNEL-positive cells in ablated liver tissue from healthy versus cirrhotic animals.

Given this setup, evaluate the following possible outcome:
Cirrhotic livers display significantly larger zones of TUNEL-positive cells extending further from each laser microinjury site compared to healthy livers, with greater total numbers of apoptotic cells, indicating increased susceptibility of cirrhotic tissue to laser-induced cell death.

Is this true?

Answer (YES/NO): YES